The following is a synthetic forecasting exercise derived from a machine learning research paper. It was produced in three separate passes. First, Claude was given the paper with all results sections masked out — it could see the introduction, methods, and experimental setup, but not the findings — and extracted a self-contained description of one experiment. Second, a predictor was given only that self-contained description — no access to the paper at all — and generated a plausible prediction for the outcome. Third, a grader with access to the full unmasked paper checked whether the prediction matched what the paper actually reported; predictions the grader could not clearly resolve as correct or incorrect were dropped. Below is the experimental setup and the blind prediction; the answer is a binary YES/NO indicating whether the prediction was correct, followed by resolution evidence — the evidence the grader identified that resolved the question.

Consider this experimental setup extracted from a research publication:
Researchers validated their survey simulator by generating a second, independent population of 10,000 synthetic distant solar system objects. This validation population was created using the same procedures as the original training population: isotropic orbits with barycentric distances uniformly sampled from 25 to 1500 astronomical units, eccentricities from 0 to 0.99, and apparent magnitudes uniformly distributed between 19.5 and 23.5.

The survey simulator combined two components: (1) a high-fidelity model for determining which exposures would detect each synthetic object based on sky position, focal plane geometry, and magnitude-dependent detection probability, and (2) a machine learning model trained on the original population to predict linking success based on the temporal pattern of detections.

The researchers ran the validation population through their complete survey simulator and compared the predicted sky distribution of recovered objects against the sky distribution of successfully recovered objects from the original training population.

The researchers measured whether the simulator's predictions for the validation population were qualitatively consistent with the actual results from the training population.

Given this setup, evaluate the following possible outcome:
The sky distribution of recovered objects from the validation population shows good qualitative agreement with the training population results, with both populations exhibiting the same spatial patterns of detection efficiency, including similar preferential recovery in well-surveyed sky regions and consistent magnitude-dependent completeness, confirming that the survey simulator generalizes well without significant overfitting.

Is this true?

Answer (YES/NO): YES